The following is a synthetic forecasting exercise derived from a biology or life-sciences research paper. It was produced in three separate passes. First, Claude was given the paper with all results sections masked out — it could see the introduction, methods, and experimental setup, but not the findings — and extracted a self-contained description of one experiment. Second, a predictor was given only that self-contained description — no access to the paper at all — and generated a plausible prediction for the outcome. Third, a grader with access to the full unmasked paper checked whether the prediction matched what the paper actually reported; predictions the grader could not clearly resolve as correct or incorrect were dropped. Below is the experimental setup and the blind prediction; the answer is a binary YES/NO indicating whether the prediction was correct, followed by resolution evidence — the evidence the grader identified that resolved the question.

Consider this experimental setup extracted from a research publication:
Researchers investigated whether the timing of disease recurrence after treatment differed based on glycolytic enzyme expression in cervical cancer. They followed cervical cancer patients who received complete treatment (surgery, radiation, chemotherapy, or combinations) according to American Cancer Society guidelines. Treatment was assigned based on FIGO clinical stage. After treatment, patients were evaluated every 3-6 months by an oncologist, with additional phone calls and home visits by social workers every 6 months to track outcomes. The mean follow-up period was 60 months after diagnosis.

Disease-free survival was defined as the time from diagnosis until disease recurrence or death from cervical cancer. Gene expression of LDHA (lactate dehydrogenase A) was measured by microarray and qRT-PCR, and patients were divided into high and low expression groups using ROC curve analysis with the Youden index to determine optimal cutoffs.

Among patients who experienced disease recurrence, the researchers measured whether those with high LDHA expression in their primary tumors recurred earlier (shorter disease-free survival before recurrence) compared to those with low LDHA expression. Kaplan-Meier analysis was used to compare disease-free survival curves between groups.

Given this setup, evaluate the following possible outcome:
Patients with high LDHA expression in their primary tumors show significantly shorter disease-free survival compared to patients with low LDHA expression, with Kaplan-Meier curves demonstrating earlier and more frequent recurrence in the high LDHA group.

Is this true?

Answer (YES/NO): YES